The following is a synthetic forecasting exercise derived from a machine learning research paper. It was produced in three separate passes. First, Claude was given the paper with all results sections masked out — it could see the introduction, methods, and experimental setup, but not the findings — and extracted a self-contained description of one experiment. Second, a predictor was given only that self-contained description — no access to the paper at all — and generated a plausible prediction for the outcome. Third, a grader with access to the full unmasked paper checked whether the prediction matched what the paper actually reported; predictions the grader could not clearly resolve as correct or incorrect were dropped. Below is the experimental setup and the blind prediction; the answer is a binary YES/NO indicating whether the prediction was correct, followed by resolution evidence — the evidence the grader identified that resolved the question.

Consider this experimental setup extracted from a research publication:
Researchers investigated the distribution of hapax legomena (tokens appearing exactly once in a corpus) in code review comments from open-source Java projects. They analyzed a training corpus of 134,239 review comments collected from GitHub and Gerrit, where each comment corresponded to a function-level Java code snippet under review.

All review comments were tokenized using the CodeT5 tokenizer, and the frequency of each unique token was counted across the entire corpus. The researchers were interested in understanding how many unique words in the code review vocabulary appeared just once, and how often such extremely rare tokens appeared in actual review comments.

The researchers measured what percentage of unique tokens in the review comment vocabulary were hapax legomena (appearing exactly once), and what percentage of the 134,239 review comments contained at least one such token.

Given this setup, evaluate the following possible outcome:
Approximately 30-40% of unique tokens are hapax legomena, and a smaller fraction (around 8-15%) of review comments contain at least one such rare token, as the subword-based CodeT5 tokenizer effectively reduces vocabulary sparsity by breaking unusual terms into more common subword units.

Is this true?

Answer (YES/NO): NO